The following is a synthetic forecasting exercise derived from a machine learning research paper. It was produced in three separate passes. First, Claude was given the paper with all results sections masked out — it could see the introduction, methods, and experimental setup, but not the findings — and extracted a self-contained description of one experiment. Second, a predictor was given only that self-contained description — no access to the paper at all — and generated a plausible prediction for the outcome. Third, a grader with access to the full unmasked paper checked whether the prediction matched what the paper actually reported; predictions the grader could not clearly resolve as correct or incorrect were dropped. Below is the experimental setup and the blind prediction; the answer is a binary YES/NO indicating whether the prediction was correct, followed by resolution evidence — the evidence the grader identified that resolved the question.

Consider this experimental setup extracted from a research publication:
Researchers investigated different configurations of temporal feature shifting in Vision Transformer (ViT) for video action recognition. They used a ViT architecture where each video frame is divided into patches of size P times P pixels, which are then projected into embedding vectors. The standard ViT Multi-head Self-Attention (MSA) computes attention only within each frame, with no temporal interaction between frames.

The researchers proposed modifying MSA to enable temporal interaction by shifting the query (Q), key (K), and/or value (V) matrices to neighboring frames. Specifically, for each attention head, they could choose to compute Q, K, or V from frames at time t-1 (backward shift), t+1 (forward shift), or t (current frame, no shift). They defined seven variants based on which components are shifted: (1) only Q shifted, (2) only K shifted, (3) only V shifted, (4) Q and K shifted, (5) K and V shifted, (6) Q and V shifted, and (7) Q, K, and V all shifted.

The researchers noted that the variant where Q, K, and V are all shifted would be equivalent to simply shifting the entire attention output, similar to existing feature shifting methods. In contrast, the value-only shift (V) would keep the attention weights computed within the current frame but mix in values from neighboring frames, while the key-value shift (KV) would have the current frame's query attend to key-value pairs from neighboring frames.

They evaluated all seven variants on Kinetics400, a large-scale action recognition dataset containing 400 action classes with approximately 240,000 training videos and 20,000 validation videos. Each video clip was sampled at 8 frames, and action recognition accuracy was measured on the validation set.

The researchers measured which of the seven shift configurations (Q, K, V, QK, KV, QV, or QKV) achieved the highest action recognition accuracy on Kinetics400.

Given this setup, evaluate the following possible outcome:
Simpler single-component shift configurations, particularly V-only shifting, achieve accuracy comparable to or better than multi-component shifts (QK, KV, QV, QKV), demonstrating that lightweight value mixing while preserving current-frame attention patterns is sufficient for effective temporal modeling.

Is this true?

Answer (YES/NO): NO